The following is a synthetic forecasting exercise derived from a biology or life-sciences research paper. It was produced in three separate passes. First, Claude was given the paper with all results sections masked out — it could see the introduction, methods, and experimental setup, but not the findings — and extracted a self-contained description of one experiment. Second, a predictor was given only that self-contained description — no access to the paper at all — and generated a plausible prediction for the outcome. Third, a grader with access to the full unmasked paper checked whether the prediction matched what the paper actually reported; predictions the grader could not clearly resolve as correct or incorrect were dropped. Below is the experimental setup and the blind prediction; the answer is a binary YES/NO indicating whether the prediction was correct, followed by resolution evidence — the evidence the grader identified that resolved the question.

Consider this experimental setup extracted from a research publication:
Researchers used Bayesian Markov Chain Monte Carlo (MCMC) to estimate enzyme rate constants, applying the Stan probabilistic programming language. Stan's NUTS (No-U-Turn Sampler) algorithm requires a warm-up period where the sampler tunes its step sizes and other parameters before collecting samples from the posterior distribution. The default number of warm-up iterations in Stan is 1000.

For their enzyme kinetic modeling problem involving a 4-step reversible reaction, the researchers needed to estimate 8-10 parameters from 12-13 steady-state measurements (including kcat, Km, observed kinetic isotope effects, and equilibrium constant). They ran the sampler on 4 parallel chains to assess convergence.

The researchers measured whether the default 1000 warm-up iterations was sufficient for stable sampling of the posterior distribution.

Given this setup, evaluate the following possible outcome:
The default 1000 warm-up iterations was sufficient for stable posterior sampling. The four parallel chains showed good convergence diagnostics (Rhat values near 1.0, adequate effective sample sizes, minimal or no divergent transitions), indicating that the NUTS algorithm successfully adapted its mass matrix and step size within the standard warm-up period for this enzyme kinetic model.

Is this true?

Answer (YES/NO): NO